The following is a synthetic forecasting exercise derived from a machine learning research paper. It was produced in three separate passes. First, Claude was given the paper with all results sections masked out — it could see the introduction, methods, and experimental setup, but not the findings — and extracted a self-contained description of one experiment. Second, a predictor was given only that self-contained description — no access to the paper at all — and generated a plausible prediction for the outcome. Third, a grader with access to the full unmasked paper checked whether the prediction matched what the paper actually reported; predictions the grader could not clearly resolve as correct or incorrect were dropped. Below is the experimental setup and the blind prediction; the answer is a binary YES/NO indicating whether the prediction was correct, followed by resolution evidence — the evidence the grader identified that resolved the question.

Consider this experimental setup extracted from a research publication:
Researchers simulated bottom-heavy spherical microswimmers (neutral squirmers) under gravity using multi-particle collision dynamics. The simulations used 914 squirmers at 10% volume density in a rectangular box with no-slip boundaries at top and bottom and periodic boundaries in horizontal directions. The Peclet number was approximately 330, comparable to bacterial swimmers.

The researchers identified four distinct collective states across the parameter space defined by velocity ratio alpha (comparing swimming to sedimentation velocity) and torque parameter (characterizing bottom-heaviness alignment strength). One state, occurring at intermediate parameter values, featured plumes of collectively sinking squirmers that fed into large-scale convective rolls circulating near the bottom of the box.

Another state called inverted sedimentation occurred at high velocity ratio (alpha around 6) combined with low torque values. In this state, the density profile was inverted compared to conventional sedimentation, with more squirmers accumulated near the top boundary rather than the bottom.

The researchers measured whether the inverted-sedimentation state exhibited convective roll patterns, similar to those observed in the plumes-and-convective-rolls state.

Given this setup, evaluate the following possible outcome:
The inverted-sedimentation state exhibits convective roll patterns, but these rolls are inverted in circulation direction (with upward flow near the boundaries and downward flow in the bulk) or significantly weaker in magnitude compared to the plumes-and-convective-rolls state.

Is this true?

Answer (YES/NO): NO